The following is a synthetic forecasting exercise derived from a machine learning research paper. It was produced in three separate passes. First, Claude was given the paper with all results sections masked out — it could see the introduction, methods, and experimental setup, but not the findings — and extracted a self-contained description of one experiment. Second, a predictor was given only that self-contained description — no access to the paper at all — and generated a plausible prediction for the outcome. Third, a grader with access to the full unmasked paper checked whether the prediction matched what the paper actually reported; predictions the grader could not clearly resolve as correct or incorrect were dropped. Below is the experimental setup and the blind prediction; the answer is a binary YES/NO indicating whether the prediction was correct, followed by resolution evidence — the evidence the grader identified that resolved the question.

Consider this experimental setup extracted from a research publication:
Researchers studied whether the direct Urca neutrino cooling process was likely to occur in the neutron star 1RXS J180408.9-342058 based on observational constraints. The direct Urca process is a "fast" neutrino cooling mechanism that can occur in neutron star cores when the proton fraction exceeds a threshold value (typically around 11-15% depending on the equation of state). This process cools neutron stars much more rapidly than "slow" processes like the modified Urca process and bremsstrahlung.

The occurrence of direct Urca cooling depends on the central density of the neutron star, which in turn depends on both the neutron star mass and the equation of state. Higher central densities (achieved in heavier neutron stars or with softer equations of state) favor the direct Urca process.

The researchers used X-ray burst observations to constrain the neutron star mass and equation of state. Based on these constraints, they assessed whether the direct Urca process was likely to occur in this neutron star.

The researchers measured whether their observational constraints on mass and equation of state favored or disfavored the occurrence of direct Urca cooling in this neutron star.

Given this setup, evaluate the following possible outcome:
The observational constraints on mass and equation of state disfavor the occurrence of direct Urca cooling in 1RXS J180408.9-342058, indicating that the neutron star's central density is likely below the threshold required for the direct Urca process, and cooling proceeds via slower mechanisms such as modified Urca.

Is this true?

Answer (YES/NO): YES